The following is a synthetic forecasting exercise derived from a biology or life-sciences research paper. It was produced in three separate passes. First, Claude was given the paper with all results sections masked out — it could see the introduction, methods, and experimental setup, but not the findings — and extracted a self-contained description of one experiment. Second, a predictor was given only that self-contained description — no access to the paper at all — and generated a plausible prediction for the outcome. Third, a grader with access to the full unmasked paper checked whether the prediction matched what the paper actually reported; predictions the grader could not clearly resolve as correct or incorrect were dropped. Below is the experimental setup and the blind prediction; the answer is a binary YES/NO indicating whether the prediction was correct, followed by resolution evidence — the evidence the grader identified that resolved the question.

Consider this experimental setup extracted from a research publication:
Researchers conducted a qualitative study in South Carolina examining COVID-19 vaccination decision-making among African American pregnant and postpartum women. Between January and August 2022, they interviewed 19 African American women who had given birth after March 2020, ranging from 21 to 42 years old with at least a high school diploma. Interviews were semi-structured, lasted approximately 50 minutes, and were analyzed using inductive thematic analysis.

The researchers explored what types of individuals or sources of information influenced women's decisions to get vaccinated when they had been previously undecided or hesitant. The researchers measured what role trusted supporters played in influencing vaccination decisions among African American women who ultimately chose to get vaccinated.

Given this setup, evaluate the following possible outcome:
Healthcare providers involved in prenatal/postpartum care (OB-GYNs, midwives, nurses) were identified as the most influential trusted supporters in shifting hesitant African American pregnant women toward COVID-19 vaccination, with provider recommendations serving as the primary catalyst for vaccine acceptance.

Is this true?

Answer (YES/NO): NO